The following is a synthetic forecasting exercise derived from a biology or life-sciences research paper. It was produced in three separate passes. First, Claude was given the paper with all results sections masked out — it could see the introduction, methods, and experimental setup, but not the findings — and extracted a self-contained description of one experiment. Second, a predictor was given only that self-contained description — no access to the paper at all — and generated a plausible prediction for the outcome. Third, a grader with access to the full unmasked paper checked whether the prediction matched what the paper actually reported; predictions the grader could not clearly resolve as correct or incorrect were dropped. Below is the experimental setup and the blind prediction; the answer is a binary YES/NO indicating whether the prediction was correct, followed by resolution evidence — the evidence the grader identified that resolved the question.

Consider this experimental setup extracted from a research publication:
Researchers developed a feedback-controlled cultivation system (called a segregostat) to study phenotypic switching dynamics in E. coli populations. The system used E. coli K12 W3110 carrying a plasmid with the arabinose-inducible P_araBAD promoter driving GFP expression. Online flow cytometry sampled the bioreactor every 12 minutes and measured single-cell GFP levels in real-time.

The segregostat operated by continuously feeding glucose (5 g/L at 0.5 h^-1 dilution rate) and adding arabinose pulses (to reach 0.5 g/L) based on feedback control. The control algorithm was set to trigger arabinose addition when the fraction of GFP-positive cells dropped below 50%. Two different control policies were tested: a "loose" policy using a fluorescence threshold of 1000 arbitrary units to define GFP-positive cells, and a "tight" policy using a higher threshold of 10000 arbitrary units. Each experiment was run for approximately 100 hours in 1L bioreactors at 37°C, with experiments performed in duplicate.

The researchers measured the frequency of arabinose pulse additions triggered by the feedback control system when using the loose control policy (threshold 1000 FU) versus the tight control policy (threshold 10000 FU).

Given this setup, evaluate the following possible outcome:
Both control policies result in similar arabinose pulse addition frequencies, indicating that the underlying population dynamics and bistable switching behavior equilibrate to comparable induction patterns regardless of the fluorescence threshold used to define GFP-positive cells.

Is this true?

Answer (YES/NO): NO